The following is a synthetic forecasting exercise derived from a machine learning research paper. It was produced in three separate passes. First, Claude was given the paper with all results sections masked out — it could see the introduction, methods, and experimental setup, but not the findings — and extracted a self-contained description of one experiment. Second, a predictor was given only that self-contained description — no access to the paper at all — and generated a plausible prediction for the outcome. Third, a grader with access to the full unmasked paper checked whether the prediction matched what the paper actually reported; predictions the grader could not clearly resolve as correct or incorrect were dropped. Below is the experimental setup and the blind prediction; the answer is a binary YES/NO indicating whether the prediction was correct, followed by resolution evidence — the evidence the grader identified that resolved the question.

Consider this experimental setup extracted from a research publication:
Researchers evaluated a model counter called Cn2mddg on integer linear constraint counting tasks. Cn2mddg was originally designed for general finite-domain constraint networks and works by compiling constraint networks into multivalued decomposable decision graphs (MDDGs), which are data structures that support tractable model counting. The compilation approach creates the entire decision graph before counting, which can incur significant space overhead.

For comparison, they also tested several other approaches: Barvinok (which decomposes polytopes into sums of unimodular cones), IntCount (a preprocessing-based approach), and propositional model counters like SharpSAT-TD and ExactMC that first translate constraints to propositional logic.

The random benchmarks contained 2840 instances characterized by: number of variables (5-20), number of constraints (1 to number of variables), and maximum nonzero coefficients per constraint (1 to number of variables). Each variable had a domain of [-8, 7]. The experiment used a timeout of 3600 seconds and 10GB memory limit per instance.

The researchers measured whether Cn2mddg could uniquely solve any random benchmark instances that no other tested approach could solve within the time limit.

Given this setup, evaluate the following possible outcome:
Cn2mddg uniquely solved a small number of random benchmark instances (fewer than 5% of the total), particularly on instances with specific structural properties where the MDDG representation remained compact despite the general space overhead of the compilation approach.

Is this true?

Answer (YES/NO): YES